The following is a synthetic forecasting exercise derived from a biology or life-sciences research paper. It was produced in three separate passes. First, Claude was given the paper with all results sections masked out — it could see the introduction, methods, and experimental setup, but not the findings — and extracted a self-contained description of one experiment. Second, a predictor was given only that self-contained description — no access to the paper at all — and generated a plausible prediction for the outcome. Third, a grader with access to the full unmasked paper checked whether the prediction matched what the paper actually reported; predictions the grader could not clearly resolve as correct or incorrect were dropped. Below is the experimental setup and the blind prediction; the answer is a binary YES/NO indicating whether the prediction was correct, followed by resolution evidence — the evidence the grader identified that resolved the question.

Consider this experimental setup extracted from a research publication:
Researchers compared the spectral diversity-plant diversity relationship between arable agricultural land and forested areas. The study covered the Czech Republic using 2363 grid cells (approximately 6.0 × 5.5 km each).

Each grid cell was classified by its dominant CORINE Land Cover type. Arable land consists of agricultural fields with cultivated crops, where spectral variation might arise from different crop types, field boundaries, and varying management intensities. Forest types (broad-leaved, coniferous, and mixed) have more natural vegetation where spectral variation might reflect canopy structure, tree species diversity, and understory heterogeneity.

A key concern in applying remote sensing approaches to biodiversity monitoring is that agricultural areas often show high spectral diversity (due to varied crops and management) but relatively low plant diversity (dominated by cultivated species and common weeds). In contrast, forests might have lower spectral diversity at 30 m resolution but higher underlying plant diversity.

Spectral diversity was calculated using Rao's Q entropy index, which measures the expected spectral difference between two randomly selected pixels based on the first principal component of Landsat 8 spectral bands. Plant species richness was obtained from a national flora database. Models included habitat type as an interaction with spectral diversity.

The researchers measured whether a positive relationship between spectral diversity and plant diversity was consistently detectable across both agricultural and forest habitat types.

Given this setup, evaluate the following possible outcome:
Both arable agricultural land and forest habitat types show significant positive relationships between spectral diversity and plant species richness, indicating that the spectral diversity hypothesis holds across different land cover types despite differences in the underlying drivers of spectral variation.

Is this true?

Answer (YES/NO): NO